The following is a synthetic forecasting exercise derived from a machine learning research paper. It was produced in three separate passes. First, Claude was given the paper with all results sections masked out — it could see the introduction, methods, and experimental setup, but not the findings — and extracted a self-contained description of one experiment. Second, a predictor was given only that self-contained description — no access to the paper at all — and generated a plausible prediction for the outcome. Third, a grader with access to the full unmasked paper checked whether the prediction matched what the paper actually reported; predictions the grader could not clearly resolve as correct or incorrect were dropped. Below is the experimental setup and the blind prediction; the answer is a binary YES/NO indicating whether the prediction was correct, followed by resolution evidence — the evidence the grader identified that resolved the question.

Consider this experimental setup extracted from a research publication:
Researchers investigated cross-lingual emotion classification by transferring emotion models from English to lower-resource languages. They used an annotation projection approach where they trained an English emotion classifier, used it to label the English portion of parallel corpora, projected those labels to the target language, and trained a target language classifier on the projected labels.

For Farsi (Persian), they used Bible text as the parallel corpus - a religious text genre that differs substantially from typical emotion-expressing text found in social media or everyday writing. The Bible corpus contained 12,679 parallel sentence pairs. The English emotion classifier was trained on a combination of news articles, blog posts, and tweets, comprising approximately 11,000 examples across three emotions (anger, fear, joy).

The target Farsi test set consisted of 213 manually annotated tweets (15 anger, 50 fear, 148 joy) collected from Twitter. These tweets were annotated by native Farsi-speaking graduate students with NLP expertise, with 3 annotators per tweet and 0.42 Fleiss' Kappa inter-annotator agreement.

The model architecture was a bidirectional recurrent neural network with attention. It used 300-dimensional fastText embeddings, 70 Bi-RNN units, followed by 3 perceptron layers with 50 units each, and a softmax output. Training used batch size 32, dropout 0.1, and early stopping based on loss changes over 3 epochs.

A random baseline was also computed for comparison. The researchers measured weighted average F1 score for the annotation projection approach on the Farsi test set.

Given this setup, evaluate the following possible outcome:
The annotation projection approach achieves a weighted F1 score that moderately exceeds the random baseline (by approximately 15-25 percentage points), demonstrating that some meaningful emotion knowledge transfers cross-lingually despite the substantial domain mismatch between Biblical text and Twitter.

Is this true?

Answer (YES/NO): NO